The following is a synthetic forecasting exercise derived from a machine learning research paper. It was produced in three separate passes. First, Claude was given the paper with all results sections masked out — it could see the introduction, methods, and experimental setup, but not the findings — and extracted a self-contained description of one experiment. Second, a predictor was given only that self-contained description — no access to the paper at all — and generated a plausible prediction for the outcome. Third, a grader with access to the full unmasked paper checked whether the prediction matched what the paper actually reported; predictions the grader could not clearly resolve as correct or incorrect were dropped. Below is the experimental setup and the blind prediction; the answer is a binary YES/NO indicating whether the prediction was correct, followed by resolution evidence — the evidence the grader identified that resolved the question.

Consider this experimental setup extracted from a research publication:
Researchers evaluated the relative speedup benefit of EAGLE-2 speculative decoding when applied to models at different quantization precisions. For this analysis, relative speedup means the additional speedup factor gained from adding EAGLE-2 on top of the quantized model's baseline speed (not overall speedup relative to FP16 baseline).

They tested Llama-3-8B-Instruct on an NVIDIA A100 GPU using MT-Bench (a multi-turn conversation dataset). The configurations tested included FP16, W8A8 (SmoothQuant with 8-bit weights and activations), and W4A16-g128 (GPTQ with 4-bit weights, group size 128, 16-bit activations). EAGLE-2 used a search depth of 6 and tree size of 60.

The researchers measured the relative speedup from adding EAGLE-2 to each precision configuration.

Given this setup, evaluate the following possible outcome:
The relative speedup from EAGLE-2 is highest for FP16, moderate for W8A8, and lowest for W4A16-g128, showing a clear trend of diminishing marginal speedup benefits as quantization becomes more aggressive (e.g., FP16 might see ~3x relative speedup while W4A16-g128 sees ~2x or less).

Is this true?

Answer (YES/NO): NO